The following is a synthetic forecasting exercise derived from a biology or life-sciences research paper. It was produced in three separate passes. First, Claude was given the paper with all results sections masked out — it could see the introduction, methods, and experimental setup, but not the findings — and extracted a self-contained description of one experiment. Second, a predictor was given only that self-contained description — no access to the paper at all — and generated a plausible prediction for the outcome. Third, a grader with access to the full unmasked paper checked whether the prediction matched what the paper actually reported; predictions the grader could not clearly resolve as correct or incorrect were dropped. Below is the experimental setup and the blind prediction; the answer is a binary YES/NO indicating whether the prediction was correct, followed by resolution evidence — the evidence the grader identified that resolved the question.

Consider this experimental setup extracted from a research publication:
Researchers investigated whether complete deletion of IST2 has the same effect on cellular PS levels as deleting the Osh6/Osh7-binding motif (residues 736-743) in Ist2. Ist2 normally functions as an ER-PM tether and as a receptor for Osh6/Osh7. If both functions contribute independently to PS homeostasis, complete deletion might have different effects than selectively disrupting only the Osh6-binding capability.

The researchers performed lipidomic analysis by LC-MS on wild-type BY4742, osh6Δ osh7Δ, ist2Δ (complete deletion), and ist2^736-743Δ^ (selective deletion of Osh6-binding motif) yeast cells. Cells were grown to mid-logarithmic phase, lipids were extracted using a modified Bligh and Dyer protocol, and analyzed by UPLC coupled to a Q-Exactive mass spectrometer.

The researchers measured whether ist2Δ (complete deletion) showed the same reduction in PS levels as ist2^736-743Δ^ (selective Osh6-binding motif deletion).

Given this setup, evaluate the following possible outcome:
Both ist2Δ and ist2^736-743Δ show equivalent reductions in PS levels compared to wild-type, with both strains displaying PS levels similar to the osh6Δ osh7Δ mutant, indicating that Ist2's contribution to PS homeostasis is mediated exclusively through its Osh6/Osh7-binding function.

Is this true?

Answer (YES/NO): YES